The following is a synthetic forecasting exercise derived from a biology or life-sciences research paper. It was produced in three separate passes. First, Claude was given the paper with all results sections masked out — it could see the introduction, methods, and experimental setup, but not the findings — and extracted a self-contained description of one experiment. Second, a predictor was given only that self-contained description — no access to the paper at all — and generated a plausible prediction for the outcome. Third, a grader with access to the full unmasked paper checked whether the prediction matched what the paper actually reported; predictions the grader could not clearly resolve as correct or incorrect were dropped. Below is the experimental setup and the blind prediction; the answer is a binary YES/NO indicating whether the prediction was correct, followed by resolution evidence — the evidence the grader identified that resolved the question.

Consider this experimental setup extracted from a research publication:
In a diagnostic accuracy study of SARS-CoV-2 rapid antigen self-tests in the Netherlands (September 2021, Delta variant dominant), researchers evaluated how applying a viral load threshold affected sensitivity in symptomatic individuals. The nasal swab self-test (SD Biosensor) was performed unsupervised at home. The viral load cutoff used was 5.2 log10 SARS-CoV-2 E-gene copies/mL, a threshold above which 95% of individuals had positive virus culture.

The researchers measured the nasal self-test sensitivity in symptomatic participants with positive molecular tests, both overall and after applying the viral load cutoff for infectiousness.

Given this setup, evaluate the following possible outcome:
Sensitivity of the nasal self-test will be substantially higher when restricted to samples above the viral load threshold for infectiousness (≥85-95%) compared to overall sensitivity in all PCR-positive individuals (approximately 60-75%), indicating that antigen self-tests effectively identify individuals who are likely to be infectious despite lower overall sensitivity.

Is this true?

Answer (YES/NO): NO